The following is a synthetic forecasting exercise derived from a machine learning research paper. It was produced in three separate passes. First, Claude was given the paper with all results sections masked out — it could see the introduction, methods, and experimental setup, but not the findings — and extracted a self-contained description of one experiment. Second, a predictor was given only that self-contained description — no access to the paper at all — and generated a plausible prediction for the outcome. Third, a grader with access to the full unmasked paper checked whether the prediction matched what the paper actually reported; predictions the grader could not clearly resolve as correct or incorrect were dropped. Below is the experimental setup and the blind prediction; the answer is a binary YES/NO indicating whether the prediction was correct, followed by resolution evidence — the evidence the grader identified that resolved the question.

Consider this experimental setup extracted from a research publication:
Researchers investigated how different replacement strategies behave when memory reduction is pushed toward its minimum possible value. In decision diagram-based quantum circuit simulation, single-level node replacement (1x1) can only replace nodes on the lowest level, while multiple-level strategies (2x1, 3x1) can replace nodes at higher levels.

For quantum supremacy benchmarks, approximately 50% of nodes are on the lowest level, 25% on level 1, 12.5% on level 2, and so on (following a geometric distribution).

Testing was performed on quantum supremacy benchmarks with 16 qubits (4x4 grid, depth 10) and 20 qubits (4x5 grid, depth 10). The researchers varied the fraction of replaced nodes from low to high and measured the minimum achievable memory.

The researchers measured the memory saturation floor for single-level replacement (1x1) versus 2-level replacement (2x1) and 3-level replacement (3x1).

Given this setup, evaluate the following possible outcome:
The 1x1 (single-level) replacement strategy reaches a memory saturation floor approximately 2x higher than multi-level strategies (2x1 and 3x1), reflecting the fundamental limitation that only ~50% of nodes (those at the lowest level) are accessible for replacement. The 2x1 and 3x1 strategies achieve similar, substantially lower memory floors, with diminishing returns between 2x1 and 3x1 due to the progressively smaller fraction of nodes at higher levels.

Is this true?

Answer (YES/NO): NO